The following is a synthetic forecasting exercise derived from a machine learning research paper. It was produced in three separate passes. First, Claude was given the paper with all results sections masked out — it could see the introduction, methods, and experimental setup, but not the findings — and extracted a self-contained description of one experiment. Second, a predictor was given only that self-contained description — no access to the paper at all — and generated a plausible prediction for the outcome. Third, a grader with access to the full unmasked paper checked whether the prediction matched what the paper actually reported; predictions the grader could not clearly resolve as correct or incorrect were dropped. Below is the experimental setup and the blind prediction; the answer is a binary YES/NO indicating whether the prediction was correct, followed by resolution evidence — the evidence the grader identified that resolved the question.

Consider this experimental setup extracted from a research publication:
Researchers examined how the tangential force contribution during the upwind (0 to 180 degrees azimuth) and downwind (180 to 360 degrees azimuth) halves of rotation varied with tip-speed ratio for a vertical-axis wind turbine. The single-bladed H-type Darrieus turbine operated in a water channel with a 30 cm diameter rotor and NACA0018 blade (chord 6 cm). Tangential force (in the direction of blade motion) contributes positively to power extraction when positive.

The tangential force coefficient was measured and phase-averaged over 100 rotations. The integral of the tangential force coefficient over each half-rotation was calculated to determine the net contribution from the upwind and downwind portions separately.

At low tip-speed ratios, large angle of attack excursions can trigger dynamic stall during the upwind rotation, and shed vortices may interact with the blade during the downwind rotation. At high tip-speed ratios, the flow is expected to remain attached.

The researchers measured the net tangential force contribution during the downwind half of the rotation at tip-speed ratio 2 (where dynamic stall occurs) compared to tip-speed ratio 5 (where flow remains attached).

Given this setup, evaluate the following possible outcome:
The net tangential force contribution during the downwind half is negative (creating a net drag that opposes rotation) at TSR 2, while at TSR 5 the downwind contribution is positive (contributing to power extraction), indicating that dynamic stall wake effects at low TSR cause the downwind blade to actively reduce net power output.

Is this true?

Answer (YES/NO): NO